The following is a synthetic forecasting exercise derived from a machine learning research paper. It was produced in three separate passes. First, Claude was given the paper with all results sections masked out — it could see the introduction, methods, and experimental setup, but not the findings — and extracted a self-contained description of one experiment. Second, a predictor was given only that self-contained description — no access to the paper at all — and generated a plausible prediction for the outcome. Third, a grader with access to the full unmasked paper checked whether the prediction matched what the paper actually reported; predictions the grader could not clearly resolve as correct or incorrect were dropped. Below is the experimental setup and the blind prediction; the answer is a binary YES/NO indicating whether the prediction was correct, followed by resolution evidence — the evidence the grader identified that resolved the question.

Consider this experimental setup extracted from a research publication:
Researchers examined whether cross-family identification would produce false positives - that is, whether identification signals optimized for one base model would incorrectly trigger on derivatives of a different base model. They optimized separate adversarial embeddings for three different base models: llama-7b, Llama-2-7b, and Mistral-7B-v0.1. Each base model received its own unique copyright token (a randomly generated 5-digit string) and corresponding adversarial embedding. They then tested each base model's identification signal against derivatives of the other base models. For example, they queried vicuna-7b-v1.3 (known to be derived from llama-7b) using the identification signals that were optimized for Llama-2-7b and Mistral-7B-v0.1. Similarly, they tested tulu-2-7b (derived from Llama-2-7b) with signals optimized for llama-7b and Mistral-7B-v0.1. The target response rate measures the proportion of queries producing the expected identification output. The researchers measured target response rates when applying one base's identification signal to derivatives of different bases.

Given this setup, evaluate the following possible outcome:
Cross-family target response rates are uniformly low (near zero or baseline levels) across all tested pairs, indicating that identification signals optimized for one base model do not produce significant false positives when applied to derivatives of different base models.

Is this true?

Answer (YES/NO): YES